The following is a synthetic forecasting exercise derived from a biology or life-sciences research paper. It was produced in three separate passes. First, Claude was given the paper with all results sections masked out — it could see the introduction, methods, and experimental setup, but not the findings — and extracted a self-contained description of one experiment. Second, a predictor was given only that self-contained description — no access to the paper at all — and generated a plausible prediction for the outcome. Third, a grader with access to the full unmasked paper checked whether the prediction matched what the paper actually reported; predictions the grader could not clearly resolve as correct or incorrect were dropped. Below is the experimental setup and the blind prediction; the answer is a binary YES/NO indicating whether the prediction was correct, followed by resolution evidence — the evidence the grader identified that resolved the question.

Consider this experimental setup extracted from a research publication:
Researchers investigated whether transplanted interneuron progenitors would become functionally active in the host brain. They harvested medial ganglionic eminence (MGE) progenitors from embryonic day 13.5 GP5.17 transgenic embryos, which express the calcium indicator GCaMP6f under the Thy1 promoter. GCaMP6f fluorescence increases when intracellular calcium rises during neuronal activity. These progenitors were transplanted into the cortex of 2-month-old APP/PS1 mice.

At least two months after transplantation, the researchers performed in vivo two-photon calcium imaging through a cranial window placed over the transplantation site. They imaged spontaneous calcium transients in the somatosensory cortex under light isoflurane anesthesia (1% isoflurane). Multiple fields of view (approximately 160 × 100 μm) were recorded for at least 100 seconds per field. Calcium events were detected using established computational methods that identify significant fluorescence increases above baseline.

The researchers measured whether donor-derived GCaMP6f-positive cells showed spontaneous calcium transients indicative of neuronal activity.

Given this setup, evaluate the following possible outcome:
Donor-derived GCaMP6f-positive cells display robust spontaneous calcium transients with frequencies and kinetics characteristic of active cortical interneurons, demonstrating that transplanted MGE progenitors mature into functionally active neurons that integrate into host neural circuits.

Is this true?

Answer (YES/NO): YES